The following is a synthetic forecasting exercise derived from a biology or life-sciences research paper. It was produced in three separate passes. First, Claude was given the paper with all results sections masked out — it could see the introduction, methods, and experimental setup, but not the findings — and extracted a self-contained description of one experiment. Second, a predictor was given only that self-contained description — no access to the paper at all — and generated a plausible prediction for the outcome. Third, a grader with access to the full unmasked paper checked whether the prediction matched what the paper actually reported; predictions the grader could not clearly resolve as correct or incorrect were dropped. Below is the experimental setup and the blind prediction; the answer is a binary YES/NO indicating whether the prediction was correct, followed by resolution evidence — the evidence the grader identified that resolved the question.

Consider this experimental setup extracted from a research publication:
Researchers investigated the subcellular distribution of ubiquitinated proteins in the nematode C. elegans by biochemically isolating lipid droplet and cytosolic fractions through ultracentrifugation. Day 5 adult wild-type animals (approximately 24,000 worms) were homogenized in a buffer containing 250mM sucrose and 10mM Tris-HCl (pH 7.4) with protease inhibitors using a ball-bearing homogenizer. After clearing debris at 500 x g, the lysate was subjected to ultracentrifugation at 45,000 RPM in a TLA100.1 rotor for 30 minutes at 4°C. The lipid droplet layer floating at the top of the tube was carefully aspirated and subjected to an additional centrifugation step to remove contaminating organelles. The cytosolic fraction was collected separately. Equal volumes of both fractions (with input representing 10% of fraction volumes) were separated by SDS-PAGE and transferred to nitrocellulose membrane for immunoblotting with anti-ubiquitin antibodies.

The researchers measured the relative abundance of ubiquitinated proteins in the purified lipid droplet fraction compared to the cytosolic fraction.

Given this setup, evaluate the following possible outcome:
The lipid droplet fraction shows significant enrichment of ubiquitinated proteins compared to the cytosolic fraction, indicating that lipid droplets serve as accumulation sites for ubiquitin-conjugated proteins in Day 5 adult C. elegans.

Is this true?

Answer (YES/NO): YES